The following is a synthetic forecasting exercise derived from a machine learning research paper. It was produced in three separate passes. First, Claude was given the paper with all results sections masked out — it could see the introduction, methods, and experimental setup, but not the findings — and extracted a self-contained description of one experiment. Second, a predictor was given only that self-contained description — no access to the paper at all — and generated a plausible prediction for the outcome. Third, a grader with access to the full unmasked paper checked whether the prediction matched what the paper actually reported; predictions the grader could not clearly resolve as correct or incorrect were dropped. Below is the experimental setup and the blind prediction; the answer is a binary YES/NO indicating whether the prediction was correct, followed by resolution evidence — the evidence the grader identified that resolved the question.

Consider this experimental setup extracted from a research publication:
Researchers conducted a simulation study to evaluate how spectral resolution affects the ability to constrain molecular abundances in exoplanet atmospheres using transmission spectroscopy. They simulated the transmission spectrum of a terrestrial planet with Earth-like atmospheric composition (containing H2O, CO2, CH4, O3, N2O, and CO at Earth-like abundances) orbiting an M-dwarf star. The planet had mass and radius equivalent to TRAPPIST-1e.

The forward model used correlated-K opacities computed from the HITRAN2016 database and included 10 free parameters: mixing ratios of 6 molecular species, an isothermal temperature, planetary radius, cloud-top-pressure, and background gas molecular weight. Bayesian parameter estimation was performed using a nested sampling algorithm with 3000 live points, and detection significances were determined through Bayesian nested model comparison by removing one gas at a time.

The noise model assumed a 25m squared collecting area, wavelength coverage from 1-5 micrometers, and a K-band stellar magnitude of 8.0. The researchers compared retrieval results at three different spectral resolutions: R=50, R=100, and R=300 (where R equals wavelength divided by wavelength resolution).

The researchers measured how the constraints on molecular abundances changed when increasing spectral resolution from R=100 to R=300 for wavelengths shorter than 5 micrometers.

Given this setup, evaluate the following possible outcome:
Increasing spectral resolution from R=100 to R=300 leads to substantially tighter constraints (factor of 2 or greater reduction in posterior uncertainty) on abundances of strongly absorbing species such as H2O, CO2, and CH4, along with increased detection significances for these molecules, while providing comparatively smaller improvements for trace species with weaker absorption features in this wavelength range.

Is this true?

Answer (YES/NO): NO